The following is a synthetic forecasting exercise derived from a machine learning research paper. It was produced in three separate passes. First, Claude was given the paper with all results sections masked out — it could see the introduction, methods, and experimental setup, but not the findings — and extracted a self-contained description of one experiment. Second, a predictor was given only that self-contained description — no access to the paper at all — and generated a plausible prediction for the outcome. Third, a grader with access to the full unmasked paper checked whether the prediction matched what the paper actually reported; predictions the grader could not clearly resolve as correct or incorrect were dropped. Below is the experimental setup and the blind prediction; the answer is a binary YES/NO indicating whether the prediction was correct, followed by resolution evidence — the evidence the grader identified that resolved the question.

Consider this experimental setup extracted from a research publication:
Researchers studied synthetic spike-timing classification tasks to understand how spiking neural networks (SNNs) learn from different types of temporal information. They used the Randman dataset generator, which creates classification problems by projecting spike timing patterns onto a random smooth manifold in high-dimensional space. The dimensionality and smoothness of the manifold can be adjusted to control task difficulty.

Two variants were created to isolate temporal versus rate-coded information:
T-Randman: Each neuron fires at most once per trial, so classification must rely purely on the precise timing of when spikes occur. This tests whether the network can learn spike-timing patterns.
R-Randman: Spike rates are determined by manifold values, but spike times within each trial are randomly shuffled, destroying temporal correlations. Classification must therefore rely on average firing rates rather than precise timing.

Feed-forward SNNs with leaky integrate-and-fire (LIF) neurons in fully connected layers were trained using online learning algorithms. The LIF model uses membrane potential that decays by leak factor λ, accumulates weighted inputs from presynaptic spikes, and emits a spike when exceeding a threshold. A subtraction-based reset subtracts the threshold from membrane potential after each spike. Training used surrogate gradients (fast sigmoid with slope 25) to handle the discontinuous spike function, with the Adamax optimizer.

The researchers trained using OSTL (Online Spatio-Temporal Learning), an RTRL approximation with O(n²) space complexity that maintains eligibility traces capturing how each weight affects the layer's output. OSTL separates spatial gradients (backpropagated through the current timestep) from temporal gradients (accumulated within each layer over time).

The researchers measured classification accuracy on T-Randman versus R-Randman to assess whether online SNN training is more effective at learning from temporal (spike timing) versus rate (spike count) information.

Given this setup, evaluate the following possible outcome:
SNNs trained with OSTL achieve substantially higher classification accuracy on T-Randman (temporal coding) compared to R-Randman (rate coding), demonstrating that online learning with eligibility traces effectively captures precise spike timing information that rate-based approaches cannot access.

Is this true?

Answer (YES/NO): NO